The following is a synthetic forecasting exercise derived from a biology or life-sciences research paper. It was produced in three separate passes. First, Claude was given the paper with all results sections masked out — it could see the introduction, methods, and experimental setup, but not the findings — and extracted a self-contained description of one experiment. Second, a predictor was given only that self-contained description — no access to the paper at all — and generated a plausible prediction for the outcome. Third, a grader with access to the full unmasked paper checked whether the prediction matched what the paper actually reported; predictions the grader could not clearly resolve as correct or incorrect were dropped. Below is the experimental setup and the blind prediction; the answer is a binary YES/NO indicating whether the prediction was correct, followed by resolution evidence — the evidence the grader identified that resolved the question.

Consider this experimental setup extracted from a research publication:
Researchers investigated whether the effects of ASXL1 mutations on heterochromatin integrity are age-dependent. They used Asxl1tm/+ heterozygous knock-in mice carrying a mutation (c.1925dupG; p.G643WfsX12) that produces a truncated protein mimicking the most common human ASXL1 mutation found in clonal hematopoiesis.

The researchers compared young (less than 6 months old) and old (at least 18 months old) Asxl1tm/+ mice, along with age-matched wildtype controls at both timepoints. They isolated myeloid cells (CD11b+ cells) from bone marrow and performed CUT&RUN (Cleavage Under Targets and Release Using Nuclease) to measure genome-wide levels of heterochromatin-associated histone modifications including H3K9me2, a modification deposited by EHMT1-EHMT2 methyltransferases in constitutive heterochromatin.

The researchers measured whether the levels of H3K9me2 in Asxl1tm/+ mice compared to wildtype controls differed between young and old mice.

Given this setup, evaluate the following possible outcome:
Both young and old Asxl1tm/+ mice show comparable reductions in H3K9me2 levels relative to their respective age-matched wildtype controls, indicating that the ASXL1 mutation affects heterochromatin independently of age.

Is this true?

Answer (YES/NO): NO